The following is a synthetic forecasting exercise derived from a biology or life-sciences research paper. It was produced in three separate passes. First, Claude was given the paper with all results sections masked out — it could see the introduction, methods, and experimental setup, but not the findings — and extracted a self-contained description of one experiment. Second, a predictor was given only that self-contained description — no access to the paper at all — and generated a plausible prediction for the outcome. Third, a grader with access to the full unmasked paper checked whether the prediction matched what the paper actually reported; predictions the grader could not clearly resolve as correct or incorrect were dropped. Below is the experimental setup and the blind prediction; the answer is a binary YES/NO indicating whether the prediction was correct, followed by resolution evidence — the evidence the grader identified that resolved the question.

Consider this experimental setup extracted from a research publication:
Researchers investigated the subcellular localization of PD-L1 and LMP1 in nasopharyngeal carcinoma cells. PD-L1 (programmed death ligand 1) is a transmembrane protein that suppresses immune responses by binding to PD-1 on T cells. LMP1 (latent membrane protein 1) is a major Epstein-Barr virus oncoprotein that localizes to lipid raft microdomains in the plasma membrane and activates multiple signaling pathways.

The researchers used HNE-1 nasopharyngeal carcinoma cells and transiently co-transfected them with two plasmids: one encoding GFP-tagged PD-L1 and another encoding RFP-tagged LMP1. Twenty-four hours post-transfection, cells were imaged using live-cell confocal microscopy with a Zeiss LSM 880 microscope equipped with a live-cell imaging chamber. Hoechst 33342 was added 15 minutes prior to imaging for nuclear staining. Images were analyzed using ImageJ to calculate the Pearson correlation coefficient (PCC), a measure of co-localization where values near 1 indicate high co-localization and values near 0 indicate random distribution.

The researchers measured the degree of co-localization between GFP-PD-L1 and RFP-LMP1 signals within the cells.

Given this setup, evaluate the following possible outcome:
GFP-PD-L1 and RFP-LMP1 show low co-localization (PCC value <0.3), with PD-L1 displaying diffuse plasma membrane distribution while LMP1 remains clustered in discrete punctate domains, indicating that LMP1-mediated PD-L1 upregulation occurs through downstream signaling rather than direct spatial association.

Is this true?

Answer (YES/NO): NO